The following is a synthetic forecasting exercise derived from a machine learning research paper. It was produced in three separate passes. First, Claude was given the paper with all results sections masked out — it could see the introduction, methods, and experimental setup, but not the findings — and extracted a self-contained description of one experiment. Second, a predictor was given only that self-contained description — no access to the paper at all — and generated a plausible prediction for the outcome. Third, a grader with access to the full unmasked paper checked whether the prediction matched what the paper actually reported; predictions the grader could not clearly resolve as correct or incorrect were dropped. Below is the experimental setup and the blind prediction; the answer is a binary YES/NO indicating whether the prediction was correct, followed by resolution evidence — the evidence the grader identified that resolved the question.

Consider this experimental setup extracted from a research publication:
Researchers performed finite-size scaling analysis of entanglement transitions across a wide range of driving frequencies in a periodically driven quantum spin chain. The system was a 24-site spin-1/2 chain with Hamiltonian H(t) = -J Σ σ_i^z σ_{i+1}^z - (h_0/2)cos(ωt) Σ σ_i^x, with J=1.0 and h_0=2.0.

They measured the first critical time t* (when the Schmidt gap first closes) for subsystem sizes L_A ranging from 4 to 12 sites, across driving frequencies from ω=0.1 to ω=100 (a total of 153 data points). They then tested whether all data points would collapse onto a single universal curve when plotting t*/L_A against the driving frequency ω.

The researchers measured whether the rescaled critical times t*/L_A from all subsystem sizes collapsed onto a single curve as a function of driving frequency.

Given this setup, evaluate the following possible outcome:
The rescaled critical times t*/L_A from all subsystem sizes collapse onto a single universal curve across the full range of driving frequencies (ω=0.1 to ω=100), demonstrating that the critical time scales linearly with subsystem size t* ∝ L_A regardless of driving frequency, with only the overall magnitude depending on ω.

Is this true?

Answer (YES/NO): YES